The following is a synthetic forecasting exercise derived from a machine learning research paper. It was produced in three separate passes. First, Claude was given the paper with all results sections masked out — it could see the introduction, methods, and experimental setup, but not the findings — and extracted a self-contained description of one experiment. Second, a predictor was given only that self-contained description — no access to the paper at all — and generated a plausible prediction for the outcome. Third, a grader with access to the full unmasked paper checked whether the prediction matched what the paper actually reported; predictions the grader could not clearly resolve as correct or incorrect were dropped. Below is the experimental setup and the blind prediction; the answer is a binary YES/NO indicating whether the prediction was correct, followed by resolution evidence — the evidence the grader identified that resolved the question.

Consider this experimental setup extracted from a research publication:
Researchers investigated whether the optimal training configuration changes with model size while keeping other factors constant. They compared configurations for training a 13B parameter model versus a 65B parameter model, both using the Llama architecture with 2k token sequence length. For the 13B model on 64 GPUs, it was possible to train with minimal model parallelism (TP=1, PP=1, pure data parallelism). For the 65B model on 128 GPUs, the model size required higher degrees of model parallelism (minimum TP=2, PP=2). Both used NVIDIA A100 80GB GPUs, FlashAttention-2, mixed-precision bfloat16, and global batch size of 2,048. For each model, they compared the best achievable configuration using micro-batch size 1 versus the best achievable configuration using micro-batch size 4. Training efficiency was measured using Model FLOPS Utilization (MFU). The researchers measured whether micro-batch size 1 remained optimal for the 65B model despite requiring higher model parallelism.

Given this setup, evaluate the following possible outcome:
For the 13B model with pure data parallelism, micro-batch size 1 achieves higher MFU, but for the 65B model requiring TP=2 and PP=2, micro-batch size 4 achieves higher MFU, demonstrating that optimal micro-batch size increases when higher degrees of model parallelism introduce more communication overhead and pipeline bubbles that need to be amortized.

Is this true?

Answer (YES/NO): NO